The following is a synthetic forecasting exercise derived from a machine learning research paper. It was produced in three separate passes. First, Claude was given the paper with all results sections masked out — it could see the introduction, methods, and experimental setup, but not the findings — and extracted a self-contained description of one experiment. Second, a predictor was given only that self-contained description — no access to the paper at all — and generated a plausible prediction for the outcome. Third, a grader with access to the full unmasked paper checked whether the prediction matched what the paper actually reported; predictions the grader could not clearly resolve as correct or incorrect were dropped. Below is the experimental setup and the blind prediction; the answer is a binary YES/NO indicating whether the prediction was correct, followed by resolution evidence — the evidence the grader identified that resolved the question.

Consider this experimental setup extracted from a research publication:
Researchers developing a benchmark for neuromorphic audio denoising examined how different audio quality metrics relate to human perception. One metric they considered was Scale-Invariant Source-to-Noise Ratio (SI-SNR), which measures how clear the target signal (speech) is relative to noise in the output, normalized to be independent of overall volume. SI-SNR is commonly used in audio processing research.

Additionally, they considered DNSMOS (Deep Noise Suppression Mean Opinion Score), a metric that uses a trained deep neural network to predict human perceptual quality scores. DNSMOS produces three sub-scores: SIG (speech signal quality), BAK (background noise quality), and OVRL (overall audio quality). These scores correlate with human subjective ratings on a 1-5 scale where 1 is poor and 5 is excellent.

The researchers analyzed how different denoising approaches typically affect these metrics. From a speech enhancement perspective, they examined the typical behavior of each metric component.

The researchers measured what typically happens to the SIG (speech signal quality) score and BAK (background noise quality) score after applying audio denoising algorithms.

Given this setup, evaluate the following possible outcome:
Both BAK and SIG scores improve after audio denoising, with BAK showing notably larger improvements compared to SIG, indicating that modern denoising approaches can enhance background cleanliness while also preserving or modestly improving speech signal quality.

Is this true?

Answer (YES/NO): YES